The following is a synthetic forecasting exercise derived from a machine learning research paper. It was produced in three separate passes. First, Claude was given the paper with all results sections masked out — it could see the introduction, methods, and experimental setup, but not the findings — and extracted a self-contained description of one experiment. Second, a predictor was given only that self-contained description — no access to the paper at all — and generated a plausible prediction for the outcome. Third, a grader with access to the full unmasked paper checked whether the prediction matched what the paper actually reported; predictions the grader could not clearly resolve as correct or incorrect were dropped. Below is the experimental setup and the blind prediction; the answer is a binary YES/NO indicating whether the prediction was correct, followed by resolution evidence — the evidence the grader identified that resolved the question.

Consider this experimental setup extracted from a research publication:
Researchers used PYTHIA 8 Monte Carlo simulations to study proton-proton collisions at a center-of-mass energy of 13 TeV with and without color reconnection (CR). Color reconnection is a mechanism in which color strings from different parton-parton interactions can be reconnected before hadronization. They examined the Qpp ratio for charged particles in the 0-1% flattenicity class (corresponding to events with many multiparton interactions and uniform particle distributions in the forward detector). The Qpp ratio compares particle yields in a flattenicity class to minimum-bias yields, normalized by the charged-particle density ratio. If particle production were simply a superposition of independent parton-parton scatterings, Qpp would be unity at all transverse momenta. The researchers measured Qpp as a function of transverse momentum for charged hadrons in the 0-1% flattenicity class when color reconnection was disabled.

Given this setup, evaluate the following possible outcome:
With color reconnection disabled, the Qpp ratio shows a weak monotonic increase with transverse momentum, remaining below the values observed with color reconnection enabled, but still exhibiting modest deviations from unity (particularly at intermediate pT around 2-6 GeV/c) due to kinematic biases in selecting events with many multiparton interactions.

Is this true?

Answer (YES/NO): NO